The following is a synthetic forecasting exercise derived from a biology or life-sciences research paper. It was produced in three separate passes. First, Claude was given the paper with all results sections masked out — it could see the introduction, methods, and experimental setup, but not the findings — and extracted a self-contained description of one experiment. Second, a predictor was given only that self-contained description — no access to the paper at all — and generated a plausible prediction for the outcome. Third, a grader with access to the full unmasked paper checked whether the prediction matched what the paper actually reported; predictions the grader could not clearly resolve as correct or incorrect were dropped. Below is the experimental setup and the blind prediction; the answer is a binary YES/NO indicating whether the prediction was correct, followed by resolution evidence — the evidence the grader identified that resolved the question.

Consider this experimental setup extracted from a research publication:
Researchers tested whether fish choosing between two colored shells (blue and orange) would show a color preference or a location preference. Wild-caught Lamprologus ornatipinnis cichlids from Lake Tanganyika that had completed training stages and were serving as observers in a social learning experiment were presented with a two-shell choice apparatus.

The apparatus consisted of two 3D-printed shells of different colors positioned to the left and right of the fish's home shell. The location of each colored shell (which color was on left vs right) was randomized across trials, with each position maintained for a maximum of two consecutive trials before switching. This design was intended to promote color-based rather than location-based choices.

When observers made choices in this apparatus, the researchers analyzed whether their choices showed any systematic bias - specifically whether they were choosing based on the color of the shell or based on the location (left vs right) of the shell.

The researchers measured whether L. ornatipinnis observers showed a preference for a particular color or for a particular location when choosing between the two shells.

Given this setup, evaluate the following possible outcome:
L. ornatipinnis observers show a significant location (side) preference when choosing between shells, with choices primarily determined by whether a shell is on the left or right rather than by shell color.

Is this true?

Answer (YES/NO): YES